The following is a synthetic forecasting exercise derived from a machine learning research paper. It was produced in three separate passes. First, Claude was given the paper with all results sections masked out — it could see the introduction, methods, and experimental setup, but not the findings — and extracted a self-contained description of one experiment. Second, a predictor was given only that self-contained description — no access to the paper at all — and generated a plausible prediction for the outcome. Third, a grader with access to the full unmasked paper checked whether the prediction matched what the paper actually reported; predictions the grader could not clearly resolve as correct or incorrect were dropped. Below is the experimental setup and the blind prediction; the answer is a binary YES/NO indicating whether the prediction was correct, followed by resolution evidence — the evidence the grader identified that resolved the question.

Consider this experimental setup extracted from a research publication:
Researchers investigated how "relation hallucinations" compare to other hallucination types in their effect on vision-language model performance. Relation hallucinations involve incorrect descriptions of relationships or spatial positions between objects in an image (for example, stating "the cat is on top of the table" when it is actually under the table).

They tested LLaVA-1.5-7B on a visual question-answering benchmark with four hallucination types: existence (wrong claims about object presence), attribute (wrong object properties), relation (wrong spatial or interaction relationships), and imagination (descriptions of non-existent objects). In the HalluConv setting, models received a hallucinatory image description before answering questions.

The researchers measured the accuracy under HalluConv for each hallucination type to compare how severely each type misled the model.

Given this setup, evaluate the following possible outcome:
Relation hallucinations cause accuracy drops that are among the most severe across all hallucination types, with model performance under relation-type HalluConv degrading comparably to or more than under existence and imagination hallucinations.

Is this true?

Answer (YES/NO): NO